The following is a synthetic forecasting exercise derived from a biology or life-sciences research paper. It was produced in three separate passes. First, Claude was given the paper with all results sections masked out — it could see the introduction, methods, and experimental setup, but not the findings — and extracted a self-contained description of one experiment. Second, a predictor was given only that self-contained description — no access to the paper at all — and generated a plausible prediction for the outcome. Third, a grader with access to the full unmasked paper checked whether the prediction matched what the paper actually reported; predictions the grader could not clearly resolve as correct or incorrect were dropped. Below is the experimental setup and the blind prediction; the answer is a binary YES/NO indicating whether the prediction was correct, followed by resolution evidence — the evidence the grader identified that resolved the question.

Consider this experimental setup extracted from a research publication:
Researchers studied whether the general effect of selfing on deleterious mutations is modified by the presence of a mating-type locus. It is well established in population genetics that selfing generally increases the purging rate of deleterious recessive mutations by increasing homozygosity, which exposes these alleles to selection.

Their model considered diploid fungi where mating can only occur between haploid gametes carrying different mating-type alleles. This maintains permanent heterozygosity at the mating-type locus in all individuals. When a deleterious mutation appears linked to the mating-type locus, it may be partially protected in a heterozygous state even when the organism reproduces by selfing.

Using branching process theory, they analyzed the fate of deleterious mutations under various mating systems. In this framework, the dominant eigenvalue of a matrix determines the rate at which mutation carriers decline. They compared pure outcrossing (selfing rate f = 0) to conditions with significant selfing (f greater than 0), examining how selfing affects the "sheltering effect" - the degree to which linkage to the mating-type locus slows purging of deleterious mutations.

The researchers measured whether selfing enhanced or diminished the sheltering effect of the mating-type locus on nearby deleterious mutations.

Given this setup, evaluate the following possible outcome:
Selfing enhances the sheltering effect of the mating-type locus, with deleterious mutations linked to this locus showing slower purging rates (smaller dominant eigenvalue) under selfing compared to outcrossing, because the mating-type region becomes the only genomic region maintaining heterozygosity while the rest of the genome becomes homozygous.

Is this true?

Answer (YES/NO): NO